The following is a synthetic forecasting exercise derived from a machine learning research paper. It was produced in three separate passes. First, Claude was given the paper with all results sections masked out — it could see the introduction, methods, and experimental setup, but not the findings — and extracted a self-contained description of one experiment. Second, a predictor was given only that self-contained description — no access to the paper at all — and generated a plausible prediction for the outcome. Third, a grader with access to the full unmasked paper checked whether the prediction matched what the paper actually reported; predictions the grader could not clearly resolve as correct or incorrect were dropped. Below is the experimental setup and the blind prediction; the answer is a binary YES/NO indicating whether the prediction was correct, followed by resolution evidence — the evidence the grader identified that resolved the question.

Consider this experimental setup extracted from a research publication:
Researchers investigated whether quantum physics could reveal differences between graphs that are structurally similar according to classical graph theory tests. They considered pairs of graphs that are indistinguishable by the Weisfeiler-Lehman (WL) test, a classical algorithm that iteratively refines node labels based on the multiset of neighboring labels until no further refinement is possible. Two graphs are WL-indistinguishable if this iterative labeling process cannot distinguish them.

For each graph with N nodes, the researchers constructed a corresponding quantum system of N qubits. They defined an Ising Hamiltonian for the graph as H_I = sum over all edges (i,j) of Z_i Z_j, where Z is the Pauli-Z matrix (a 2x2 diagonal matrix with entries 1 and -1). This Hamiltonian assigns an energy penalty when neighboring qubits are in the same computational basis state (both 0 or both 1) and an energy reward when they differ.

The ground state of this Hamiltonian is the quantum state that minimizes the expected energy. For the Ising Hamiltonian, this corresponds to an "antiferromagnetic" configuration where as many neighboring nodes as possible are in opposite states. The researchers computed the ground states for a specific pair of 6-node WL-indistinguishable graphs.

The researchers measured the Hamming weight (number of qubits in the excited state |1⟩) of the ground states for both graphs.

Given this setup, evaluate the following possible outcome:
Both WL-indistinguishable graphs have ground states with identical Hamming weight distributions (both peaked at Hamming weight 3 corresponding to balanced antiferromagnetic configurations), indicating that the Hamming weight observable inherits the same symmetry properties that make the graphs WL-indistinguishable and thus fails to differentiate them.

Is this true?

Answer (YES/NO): NO